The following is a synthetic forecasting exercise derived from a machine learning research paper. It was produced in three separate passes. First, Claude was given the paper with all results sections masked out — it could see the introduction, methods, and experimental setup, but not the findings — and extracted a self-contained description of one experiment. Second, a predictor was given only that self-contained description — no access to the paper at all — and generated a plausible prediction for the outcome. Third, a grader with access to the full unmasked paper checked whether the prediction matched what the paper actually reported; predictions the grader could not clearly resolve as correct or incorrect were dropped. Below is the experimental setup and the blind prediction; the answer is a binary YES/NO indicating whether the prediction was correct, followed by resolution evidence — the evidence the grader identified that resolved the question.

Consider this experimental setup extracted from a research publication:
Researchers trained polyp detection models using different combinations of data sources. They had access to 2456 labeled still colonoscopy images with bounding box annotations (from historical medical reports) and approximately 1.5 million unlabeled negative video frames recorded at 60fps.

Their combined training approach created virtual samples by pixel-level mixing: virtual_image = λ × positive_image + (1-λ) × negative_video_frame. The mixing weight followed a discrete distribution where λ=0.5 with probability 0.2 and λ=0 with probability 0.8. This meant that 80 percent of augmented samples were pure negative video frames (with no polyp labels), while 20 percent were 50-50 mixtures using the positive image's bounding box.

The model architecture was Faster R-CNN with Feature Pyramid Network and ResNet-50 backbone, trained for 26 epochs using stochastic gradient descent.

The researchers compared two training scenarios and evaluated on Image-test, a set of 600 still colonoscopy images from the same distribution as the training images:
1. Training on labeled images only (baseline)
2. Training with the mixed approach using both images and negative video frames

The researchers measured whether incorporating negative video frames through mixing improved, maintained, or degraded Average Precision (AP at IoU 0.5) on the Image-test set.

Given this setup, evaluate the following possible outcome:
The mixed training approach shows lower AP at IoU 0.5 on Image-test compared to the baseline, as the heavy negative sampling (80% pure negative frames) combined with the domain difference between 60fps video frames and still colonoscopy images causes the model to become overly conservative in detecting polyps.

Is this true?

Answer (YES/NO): NO